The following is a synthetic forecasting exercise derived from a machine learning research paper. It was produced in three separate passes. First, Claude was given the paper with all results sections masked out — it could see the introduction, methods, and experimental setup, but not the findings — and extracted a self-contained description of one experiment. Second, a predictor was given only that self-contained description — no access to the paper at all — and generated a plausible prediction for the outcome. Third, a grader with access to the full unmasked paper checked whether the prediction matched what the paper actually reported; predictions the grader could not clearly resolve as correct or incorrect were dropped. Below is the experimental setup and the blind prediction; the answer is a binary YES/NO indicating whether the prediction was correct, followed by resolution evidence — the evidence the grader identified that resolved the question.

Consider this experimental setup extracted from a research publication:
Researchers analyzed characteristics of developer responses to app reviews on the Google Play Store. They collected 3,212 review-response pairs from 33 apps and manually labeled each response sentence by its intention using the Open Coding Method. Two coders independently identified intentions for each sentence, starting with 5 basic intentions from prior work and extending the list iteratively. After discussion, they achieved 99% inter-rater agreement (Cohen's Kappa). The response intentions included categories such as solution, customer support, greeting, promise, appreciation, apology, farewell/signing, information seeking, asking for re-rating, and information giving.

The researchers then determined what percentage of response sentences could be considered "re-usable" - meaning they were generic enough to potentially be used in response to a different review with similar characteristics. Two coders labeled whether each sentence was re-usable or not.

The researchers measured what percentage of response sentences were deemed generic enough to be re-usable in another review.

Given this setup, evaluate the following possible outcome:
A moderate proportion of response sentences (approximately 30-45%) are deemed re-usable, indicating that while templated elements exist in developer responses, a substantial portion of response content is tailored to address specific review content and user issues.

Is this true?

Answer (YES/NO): NO